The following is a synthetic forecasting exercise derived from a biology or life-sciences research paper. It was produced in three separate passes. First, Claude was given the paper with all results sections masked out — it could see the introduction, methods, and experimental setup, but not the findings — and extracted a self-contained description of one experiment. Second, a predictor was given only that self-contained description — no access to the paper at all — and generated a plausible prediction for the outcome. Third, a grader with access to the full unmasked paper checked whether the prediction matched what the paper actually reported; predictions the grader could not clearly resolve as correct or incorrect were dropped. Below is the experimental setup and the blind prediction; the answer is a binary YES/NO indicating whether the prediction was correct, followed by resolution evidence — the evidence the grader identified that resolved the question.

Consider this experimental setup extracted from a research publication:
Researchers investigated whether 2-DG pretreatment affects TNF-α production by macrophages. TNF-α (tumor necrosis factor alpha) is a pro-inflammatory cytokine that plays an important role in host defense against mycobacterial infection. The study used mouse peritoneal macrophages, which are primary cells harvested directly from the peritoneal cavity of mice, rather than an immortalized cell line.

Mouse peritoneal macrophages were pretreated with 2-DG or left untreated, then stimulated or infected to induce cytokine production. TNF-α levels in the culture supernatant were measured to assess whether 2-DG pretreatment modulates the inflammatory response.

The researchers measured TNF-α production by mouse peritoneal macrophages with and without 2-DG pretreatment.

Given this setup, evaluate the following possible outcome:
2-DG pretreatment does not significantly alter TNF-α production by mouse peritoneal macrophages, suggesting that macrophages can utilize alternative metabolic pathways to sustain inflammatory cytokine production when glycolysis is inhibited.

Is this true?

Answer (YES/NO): NO